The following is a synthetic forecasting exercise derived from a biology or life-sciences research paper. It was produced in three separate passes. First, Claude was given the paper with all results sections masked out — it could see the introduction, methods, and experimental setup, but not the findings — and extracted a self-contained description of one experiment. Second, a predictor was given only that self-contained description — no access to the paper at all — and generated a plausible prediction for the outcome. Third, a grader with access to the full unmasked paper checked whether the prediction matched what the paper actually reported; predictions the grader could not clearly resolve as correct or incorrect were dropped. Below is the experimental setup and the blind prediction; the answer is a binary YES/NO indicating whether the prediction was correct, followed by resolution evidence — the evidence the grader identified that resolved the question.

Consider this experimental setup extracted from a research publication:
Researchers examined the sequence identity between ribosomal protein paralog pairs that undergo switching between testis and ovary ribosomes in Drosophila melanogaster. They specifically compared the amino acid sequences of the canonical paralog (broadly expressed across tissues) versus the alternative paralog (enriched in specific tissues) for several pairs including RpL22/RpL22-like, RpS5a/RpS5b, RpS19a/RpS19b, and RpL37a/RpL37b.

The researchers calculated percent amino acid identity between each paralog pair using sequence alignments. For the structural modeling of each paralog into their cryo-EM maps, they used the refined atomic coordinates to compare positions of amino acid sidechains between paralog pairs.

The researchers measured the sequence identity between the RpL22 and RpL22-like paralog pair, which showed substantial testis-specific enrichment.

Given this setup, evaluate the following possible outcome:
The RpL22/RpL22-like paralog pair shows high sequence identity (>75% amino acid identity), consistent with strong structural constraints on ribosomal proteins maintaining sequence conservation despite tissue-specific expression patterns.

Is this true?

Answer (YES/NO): NO